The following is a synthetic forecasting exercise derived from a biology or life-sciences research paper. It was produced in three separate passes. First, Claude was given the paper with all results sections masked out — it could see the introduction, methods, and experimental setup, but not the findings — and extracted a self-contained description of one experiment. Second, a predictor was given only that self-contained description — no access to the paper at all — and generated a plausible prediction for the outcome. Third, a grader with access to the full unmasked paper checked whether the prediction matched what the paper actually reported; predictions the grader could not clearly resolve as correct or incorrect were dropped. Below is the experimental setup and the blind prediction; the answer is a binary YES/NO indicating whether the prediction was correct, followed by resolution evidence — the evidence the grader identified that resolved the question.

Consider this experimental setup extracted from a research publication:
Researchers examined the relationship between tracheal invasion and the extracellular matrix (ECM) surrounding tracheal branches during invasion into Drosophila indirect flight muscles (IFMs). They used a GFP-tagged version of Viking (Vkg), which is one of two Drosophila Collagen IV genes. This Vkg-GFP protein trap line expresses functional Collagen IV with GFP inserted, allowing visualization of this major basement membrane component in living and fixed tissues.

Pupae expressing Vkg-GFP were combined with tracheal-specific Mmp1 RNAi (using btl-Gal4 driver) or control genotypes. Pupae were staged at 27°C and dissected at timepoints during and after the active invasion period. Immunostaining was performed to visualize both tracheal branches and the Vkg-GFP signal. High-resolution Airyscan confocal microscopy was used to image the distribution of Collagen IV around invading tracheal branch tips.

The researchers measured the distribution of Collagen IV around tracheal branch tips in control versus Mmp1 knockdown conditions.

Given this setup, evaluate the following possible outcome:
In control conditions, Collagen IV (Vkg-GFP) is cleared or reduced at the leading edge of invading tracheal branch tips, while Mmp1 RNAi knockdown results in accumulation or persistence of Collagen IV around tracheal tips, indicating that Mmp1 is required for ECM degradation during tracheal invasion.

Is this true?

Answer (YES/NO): YES